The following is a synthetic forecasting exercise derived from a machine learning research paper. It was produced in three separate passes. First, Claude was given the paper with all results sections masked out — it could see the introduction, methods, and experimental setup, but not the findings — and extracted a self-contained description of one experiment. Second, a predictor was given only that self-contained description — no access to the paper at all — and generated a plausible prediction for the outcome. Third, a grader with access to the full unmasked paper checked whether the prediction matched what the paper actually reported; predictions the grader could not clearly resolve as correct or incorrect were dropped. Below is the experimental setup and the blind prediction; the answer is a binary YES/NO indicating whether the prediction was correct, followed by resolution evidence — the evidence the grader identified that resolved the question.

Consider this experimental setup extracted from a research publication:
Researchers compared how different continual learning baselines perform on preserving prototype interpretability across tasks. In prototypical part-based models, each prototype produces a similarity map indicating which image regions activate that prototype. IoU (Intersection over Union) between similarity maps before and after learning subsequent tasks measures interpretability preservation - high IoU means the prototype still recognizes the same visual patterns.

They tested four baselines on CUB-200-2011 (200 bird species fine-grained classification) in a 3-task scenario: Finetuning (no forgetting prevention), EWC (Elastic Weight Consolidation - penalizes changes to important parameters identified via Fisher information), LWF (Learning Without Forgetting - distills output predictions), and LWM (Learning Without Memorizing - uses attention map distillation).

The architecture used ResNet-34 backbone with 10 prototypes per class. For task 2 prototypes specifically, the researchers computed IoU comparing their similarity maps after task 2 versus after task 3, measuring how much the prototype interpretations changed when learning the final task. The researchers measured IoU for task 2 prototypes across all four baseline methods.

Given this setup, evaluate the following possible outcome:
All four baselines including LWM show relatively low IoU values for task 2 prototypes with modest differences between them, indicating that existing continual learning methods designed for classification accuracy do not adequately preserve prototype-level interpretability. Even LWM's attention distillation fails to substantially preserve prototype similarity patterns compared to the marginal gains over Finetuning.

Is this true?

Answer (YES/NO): NO